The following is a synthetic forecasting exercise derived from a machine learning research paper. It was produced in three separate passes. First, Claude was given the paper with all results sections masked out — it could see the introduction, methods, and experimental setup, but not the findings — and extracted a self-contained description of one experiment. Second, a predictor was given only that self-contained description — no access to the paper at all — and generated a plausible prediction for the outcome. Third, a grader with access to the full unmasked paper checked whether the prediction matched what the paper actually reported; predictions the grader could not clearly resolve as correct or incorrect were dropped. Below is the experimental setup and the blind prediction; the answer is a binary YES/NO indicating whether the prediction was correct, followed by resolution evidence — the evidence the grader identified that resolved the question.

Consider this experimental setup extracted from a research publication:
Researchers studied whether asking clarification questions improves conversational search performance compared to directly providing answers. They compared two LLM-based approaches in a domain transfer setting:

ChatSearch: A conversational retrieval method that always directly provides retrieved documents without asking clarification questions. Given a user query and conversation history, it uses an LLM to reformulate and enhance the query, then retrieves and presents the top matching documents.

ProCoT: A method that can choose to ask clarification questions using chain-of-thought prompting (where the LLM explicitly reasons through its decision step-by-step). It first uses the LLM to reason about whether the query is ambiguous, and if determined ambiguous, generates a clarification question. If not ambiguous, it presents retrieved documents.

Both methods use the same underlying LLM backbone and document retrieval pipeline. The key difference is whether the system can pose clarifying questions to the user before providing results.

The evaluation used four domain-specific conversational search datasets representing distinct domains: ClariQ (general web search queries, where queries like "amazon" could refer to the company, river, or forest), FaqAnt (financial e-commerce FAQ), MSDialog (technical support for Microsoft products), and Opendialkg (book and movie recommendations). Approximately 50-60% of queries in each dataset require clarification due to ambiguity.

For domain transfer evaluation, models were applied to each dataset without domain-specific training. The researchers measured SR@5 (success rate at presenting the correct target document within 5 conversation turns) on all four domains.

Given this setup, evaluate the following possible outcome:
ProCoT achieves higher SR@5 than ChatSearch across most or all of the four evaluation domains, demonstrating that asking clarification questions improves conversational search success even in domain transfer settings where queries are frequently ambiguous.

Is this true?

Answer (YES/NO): YES